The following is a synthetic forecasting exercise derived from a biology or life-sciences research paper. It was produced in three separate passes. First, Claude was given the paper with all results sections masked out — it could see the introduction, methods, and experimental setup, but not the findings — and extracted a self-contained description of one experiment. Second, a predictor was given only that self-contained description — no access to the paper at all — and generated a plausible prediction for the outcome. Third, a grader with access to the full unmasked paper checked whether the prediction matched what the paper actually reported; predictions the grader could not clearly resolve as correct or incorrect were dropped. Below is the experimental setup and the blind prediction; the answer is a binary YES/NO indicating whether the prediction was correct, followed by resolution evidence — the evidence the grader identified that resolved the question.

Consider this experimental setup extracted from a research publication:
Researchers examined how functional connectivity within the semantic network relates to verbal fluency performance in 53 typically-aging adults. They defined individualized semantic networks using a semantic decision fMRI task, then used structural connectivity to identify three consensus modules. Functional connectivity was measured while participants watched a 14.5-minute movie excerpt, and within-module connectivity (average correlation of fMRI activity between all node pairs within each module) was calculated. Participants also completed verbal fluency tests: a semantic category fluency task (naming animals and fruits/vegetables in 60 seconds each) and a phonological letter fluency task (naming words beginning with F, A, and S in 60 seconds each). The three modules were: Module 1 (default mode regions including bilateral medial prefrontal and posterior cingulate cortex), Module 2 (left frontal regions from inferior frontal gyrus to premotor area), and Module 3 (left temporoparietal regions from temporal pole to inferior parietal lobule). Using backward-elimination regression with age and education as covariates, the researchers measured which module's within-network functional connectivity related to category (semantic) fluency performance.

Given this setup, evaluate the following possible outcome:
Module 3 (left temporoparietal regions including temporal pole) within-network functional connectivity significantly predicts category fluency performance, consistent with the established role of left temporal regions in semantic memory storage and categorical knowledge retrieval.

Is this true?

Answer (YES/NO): YES